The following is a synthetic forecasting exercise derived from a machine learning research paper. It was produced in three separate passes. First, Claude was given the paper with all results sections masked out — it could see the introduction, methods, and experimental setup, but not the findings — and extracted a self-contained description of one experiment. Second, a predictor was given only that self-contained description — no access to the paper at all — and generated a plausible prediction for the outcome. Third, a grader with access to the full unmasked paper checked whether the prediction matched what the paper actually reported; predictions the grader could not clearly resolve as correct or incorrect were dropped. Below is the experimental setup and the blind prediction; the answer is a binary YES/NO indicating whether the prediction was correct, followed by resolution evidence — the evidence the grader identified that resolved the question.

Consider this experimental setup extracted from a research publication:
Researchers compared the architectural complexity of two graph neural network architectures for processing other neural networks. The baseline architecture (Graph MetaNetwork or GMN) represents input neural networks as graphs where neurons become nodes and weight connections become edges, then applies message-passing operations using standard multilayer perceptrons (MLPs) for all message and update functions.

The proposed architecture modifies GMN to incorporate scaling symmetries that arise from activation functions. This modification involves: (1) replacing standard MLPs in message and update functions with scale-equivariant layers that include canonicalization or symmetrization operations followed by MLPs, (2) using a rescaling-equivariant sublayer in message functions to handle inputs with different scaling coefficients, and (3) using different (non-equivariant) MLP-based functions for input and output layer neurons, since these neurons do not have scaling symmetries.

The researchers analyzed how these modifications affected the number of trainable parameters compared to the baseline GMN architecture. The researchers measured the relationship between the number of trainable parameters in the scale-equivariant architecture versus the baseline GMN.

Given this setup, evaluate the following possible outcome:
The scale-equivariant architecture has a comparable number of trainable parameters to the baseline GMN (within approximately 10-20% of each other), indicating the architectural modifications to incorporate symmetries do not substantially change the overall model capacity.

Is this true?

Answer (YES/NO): NO